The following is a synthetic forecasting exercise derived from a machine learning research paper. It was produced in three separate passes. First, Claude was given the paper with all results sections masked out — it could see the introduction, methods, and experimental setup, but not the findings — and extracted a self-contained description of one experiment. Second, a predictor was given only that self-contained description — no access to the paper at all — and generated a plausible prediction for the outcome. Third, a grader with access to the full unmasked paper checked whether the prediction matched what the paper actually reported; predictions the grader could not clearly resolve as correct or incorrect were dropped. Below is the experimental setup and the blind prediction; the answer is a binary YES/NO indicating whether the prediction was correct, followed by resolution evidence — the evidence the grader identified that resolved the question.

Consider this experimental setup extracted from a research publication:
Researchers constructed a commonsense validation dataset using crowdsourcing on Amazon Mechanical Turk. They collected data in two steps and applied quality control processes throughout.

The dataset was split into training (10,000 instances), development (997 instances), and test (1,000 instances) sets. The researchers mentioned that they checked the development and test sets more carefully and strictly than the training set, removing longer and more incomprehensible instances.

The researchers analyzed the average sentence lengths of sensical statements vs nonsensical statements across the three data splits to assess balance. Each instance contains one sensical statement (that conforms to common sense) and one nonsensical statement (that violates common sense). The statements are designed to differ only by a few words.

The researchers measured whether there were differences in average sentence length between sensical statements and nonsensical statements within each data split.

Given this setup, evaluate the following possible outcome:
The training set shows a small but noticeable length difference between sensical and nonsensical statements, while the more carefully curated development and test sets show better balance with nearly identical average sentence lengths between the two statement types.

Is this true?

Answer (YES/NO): NO